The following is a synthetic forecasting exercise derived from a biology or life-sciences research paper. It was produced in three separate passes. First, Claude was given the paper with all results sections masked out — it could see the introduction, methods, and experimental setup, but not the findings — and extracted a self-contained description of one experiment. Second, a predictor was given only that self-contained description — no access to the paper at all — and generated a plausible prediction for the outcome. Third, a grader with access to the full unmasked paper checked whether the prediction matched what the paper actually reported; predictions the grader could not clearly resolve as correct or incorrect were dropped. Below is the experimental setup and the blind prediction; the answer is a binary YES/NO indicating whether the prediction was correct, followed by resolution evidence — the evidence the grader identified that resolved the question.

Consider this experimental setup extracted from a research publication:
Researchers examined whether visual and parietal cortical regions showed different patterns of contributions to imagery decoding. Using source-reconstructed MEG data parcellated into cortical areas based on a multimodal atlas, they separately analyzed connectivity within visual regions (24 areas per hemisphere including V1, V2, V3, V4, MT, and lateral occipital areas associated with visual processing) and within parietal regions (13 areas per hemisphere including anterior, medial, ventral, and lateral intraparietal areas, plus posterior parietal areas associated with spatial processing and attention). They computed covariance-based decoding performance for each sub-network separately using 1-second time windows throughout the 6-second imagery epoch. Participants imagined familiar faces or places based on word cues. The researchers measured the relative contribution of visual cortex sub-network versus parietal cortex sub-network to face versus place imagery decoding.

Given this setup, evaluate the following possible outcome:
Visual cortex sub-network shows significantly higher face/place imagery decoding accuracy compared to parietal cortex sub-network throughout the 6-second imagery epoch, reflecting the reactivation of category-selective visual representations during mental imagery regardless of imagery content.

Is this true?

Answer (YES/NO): NO